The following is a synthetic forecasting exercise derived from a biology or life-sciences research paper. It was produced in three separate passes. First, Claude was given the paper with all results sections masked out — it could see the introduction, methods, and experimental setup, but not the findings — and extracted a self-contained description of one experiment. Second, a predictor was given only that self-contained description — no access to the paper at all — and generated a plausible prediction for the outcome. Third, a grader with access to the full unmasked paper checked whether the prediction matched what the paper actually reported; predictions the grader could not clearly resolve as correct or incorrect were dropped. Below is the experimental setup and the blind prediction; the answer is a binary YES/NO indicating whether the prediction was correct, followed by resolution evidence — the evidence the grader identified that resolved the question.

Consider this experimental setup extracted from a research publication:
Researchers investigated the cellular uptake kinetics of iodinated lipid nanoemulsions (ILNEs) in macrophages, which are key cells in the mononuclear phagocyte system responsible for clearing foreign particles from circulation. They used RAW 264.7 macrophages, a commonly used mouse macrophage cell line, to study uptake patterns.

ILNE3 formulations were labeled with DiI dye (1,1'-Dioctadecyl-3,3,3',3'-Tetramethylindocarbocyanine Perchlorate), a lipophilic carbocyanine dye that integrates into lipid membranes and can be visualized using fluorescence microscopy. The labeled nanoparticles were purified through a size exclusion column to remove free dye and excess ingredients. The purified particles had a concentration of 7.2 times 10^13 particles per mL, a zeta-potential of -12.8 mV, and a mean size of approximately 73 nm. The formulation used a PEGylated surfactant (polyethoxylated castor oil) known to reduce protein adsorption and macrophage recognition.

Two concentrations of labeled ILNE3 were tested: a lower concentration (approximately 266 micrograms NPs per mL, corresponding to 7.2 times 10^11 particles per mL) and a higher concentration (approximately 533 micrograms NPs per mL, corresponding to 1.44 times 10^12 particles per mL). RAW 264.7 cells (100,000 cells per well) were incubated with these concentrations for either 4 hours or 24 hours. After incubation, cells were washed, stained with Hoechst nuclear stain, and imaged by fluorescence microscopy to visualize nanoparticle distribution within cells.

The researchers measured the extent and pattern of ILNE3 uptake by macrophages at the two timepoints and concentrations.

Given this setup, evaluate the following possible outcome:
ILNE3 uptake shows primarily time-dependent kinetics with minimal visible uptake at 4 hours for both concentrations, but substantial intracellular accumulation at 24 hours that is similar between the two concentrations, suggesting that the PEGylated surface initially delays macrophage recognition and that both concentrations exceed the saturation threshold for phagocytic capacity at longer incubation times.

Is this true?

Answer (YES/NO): NO